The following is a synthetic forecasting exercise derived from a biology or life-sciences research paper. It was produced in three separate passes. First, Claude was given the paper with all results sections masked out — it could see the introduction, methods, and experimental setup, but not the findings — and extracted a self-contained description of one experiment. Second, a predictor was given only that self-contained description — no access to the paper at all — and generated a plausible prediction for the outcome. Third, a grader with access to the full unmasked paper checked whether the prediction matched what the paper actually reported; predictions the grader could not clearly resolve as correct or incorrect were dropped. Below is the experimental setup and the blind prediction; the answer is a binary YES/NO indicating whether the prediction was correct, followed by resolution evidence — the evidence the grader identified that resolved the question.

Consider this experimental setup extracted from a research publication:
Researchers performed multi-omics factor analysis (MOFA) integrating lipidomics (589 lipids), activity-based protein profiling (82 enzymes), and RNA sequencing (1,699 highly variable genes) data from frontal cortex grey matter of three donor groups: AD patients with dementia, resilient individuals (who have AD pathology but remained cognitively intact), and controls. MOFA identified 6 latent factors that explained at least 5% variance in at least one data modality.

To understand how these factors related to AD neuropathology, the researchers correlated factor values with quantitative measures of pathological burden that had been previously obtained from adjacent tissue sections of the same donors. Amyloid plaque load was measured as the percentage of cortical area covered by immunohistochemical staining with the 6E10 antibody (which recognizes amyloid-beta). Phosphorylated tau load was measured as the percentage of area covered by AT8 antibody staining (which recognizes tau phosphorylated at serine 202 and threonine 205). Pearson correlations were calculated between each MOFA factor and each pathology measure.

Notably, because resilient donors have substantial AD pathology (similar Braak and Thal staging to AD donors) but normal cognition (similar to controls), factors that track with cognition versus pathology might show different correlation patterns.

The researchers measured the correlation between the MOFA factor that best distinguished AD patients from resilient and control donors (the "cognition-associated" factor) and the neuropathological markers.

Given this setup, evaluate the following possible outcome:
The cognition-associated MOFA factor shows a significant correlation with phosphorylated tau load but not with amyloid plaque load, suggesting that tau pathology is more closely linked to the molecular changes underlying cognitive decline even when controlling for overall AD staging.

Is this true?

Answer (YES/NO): NO